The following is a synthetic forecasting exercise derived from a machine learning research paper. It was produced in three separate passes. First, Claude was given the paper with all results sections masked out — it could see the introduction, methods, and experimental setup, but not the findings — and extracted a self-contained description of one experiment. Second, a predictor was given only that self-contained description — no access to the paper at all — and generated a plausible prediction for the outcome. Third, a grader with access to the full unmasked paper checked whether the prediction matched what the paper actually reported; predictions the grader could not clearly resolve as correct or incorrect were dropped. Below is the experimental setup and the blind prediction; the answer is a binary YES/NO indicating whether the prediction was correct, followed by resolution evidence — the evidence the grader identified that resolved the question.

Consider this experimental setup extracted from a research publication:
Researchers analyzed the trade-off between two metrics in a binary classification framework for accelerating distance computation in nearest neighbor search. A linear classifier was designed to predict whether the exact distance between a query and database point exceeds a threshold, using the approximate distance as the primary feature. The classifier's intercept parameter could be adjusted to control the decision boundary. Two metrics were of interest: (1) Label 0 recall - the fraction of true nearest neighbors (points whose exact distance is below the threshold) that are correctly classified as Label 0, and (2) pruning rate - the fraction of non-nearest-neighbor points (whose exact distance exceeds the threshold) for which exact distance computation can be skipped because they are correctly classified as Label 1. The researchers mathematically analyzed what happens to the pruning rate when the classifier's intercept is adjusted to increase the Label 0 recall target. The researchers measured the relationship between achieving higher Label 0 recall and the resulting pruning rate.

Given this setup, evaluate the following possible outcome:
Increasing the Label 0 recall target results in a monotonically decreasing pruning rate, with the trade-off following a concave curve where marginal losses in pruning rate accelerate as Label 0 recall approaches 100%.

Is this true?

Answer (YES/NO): NO